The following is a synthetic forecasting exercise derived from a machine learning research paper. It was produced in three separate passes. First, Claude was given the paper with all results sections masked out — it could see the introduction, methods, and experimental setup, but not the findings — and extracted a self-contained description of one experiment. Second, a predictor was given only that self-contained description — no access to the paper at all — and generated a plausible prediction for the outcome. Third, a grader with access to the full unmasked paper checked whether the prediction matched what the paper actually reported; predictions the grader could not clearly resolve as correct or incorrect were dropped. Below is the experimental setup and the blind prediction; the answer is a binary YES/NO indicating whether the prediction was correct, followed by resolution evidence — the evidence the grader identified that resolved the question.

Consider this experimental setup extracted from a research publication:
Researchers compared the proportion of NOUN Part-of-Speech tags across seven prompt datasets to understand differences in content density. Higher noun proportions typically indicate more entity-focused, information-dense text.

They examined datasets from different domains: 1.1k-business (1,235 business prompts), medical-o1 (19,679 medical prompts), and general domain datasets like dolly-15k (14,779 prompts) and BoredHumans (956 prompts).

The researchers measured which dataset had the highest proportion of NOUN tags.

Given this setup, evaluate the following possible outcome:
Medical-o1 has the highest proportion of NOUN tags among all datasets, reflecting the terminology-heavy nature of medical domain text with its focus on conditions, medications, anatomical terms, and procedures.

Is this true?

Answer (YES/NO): NO